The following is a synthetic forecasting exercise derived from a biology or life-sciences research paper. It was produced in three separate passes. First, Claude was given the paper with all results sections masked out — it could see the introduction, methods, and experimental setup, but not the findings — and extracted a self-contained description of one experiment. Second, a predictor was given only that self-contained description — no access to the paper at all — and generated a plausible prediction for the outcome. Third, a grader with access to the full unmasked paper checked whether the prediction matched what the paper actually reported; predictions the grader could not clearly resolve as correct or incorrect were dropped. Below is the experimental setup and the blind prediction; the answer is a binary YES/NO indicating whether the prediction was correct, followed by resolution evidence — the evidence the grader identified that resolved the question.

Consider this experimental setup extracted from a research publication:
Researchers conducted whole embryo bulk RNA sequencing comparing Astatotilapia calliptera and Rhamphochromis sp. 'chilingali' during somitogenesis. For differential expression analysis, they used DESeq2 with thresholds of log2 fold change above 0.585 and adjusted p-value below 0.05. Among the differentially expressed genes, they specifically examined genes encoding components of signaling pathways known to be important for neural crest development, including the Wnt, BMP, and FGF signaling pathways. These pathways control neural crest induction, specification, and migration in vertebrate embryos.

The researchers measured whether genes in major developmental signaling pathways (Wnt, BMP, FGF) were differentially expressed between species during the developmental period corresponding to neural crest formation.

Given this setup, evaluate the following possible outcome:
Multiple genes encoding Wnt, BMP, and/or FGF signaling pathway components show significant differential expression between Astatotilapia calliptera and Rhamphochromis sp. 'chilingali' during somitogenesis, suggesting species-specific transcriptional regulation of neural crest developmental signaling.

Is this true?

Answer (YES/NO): YES